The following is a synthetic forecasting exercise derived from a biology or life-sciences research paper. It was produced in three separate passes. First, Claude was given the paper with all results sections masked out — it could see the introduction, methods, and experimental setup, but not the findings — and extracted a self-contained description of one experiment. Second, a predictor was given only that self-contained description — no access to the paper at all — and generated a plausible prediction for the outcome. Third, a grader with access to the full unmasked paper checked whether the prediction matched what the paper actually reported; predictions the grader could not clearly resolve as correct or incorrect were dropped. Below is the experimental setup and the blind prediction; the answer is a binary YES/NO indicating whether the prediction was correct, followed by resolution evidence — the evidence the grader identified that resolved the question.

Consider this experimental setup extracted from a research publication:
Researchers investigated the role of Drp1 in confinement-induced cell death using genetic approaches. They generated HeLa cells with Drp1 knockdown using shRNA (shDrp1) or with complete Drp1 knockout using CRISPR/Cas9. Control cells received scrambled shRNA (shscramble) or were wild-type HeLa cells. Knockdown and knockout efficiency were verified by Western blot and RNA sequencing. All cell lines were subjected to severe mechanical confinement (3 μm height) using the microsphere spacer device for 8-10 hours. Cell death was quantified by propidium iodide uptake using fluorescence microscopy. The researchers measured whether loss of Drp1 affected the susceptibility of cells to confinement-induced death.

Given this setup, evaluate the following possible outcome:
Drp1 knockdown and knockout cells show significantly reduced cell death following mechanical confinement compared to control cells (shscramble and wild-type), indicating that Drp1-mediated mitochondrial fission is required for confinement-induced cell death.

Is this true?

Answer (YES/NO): YES